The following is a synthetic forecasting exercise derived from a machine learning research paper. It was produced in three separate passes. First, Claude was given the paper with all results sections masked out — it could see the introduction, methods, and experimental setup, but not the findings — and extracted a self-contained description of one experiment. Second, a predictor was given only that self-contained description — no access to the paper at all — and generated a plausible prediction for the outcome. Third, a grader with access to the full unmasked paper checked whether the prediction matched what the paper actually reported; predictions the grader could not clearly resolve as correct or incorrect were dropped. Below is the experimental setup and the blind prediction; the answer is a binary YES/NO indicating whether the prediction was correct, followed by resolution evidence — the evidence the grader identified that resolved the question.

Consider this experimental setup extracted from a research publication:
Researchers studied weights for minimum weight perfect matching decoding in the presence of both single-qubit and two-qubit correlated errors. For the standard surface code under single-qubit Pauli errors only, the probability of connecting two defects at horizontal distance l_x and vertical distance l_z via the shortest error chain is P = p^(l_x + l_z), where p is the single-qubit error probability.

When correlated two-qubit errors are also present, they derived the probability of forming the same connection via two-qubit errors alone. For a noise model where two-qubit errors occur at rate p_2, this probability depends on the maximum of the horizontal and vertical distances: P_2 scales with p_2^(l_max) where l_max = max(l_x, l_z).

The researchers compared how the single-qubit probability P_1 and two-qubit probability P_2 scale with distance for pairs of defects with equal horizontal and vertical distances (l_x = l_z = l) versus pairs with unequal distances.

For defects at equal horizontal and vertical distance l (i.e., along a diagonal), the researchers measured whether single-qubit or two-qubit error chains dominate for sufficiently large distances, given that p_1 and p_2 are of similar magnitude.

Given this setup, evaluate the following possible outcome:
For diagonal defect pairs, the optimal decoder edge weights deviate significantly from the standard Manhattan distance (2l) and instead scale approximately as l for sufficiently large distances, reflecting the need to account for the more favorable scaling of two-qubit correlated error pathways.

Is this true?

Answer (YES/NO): NO